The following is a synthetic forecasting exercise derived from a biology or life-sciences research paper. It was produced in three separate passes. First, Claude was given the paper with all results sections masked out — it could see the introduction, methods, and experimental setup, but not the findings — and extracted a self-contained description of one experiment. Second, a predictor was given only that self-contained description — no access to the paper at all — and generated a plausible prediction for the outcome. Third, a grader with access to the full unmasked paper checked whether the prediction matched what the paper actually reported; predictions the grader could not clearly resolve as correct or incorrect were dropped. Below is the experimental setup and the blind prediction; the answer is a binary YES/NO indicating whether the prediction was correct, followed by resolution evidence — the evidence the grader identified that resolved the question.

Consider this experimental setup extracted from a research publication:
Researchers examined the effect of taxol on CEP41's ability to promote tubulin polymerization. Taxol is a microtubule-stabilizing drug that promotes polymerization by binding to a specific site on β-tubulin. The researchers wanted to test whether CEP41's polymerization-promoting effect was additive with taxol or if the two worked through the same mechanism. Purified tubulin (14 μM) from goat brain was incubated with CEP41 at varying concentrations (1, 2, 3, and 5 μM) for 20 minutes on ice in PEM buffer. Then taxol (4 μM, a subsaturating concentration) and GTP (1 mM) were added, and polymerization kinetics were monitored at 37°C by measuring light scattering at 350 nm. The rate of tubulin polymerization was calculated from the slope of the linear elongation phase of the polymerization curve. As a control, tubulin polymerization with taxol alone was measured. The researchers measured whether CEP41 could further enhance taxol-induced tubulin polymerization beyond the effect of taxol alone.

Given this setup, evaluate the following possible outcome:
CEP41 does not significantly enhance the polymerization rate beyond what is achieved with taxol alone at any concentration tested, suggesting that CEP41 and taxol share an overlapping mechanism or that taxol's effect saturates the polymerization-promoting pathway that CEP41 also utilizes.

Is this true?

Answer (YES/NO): NO